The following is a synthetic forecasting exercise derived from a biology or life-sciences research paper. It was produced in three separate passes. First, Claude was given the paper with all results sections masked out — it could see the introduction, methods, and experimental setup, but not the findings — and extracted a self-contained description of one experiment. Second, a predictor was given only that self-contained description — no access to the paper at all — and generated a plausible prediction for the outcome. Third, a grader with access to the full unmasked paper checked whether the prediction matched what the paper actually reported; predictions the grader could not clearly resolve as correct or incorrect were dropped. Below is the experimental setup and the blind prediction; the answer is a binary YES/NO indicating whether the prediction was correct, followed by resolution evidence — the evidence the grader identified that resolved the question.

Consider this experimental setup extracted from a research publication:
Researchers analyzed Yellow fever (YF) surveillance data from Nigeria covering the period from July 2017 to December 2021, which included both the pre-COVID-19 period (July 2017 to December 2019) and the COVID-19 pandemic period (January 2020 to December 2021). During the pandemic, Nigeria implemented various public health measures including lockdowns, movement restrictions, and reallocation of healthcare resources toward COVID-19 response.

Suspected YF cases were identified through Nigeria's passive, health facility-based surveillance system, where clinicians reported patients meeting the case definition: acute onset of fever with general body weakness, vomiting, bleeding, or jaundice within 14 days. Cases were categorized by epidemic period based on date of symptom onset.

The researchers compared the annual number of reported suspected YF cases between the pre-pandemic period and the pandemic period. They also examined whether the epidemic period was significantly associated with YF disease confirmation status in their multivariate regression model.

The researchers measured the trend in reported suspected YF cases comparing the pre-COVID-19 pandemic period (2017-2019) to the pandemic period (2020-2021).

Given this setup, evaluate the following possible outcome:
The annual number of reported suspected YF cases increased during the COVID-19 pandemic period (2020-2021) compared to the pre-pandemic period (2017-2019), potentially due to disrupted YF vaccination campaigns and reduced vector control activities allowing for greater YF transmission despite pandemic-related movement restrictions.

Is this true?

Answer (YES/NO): NO